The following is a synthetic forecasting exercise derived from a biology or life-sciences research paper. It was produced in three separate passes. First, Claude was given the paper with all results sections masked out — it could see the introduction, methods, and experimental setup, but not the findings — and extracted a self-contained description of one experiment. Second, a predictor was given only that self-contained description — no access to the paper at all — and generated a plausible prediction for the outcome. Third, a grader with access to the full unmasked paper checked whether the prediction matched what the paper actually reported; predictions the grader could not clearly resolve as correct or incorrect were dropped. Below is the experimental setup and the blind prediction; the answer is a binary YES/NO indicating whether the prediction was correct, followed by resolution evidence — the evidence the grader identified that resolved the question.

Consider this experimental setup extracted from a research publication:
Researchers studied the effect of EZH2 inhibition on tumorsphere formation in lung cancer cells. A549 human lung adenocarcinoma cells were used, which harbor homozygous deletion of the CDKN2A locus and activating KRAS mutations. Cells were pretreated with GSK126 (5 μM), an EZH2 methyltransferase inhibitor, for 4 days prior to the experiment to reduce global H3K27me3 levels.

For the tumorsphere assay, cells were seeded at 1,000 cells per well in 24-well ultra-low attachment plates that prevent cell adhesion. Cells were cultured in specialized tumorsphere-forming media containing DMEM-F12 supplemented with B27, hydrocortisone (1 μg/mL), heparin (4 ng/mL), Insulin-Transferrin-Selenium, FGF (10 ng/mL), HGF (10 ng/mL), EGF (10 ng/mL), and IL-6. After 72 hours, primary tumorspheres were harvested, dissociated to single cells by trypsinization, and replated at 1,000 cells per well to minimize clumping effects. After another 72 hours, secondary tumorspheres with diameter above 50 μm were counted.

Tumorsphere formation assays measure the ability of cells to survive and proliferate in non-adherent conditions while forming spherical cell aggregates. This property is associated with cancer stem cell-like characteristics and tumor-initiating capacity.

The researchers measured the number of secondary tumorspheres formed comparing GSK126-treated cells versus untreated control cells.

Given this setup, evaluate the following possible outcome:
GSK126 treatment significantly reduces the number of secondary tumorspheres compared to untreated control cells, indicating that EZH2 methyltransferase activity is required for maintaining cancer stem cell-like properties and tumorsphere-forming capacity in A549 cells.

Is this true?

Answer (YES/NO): YES